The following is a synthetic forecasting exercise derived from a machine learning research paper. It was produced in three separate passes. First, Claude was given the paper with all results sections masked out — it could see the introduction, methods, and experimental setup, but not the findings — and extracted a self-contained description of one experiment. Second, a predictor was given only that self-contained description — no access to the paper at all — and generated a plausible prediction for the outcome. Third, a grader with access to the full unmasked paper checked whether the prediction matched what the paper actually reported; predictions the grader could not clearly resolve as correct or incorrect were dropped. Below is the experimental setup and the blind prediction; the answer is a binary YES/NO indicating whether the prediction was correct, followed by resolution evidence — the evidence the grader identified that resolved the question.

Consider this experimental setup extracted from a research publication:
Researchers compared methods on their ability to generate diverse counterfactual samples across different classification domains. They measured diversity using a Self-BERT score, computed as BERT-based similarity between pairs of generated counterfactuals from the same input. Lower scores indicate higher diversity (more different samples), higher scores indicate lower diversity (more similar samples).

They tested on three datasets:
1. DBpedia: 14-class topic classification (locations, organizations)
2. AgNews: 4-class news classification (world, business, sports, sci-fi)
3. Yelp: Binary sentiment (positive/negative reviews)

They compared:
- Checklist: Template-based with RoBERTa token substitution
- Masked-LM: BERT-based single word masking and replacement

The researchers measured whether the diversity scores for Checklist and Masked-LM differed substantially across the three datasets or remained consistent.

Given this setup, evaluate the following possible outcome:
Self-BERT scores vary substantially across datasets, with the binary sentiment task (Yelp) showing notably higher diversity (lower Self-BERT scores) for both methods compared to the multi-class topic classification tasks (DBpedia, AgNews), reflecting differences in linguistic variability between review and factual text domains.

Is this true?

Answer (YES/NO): NO